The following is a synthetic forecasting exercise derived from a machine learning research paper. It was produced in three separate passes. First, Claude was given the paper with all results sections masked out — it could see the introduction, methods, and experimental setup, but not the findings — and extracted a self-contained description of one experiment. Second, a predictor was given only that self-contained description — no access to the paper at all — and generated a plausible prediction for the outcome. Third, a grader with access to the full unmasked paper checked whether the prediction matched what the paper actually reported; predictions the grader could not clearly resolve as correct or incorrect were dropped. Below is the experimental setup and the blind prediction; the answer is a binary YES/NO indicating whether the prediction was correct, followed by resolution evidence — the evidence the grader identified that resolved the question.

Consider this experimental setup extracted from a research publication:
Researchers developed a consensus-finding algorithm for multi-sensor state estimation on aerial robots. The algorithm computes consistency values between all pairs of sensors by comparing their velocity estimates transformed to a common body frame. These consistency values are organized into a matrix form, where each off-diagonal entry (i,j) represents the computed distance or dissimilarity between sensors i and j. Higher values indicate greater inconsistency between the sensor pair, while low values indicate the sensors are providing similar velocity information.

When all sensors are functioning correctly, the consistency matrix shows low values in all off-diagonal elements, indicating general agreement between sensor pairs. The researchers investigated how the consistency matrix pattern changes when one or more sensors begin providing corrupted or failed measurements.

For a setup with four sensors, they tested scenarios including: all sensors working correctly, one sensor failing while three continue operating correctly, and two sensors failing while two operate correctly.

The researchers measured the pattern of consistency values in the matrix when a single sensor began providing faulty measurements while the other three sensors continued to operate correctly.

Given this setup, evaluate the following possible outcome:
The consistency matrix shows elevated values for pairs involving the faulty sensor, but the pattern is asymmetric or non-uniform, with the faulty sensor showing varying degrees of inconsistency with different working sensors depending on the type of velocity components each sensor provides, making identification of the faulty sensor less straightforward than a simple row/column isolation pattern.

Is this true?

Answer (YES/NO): NO